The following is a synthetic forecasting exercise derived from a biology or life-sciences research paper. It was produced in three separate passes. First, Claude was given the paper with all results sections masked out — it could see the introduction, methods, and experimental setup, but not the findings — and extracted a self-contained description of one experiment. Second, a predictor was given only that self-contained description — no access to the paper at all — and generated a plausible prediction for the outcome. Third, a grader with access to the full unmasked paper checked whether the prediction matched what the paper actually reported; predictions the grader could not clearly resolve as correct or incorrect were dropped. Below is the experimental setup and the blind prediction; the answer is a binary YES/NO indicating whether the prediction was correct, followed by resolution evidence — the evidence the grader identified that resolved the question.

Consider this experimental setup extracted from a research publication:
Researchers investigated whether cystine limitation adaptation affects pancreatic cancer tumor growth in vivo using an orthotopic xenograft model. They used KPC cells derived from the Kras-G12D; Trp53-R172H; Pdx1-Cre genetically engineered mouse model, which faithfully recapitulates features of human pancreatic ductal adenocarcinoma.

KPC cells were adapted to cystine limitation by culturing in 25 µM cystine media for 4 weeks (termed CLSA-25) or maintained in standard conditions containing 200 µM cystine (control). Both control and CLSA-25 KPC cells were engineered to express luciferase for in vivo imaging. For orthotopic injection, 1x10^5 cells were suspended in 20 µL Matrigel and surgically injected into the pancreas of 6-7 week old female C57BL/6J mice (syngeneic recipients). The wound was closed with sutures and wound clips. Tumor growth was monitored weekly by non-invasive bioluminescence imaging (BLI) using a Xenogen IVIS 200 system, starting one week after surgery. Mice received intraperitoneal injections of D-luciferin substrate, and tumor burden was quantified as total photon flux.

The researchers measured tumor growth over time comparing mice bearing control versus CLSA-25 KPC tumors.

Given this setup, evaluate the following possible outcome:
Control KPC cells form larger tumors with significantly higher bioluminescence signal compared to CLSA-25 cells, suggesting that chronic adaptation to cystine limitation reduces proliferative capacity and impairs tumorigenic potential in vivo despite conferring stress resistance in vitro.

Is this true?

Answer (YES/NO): NO